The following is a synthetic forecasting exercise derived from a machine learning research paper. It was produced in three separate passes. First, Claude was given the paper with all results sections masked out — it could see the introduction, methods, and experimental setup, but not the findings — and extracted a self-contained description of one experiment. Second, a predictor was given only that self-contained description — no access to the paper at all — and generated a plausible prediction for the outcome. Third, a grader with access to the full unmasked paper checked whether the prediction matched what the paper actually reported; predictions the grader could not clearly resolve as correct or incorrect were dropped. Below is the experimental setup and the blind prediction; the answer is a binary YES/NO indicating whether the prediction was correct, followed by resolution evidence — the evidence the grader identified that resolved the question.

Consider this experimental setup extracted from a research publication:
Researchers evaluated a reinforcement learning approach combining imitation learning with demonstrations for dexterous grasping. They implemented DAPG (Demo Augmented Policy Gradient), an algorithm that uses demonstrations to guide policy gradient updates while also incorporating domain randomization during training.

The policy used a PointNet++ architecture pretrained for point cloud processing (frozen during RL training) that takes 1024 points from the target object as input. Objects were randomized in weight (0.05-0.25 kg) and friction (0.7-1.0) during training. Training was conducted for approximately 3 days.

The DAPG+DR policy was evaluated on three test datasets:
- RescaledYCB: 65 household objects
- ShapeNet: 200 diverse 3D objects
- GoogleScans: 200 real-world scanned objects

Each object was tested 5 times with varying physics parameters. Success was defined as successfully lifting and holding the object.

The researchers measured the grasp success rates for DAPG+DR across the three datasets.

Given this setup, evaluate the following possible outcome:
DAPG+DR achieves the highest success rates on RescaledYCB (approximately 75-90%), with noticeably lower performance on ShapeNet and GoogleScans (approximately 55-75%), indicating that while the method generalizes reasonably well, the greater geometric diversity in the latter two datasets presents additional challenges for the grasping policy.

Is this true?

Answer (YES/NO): NO